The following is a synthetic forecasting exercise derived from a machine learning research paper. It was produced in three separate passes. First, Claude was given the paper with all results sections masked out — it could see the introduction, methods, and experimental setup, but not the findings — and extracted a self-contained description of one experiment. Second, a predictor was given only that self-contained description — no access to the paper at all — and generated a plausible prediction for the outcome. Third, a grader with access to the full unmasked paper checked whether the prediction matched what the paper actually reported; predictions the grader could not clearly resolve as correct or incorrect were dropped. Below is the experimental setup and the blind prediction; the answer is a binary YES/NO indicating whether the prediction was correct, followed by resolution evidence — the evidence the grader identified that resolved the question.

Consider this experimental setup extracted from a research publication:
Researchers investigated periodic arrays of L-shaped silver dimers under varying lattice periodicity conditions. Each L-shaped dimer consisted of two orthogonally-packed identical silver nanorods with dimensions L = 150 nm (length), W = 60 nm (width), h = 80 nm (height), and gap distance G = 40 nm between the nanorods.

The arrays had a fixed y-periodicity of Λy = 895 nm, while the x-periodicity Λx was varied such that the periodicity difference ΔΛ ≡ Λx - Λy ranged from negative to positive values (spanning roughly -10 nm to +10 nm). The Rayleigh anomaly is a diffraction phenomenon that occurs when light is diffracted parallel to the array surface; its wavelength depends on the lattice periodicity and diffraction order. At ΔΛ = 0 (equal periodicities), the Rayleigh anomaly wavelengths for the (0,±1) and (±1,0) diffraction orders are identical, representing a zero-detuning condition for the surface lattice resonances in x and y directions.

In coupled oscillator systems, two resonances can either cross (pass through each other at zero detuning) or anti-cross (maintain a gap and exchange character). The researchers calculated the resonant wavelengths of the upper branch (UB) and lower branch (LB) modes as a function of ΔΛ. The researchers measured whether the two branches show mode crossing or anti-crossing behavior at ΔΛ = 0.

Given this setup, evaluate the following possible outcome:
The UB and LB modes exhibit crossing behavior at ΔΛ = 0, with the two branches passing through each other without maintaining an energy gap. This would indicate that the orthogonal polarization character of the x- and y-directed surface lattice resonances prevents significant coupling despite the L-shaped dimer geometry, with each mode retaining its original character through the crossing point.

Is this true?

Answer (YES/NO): NO